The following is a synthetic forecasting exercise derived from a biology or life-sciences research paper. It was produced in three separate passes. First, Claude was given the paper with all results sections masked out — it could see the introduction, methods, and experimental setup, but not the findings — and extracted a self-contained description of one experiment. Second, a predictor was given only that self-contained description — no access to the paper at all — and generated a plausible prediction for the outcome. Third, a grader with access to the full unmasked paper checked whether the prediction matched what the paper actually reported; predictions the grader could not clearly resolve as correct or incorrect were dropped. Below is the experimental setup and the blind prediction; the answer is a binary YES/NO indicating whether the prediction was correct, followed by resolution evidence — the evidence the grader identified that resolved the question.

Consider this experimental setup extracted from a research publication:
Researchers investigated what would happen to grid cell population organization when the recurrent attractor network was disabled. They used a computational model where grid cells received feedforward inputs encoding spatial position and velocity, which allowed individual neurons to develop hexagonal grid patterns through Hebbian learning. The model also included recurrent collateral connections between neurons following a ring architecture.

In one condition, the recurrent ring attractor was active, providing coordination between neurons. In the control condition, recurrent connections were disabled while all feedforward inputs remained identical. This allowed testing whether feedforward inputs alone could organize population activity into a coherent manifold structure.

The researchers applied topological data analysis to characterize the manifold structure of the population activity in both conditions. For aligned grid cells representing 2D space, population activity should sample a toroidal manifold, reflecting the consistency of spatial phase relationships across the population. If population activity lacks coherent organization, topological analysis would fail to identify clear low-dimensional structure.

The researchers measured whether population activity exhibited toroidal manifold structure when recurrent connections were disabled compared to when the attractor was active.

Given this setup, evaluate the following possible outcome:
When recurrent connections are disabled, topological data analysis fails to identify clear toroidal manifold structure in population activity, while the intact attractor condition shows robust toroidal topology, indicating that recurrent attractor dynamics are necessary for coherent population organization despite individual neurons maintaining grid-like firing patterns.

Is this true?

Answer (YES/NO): YES